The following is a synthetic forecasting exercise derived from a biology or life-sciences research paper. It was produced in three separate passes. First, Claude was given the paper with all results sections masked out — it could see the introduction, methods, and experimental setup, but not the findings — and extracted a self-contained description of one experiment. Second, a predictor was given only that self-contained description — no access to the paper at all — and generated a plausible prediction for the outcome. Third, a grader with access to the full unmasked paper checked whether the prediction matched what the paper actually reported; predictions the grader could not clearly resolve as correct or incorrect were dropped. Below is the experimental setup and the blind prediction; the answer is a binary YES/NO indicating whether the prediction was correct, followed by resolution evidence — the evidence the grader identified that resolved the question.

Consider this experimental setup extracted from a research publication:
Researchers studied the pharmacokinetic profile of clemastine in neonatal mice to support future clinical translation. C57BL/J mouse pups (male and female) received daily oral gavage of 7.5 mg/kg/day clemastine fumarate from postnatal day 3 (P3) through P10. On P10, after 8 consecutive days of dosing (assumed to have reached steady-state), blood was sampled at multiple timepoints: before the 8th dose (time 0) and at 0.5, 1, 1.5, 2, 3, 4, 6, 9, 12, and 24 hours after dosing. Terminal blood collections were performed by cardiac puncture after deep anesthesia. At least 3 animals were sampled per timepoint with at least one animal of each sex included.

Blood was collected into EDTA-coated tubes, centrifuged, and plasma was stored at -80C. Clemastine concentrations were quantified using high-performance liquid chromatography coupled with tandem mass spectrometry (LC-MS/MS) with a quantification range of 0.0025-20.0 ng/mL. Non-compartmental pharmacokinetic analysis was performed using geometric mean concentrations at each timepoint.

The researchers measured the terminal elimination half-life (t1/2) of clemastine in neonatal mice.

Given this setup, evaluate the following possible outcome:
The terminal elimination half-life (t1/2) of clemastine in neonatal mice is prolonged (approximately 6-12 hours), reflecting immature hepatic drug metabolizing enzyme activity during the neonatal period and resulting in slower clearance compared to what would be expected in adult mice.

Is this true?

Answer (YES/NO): NO